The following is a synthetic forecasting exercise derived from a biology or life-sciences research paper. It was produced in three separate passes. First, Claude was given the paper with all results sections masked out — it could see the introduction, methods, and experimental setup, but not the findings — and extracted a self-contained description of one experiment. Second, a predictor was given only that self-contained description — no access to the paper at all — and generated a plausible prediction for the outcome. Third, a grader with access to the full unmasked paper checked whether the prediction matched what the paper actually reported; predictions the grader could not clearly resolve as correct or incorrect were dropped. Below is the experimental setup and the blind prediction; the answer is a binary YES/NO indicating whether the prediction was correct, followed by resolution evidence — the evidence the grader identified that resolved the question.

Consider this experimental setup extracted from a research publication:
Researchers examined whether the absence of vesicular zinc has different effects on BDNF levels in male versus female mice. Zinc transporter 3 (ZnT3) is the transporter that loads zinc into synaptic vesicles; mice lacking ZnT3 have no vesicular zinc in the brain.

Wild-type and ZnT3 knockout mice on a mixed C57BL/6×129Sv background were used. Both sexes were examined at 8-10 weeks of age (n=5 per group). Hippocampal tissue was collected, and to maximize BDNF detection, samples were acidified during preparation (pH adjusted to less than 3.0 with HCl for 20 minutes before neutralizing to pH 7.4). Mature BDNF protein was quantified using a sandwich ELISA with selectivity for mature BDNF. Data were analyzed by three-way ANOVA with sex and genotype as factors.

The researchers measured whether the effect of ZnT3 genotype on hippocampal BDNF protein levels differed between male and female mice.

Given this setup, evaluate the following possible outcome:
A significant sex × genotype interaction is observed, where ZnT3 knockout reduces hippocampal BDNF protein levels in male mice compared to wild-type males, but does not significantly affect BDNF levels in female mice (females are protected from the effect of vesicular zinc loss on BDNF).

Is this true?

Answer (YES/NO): NO